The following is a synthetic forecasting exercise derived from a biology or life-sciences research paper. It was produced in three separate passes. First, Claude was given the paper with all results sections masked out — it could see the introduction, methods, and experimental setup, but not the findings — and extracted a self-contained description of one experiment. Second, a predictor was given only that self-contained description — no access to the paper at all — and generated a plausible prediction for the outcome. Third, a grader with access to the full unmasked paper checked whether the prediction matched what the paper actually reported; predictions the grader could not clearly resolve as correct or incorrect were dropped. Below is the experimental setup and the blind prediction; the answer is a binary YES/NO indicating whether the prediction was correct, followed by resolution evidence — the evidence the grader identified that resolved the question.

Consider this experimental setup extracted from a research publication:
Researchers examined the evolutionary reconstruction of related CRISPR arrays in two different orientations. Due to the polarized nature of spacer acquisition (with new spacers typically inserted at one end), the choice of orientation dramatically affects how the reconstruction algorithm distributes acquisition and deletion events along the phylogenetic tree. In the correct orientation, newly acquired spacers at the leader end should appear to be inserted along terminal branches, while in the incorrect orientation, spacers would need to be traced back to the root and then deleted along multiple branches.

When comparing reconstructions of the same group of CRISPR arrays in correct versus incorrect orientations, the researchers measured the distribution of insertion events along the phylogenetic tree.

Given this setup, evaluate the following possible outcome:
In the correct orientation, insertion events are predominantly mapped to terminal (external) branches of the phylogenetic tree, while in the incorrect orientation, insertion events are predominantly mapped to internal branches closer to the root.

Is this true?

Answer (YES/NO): NO